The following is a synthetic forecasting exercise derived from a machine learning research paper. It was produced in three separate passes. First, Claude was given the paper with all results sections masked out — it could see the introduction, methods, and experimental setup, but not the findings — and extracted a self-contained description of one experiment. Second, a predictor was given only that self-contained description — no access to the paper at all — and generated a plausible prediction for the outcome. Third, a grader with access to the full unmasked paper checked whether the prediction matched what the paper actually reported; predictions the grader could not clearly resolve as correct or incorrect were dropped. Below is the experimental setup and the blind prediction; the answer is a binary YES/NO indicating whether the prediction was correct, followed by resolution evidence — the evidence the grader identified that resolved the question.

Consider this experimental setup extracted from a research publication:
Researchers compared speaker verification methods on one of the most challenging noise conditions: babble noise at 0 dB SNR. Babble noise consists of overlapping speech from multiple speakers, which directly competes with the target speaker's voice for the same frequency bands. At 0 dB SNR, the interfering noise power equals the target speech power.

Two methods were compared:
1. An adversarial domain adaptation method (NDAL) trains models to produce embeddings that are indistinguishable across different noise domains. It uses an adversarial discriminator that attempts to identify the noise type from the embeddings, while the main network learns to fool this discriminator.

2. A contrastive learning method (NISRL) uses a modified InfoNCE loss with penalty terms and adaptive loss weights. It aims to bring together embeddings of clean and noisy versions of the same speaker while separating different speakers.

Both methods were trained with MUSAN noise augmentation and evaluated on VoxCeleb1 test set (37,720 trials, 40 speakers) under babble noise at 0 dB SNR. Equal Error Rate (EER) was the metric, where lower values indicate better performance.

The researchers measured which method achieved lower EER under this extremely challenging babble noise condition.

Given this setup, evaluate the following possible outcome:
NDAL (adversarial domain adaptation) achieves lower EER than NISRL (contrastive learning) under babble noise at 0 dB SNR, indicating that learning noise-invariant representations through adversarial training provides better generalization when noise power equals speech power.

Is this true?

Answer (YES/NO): YES